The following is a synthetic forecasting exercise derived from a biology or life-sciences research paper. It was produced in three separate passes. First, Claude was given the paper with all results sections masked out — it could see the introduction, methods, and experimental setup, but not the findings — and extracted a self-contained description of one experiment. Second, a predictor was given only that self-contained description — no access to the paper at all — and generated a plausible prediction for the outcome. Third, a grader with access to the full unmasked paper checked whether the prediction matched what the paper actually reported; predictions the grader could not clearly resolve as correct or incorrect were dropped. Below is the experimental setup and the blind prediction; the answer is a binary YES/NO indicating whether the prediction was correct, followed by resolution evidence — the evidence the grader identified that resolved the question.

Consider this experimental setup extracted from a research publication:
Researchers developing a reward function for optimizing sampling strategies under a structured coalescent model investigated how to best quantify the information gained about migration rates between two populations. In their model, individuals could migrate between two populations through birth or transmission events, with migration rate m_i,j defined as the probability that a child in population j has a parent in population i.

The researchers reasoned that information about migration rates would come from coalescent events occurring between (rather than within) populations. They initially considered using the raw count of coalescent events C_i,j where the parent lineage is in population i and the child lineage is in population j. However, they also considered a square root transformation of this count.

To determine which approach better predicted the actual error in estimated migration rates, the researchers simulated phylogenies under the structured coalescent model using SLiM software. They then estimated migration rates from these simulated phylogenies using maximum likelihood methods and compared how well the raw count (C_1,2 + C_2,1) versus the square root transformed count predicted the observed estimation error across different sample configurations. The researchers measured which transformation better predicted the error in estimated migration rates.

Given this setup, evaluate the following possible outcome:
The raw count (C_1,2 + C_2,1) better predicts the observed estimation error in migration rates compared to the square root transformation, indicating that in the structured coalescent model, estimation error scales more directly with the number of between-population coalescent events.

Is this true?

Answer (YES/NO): NO